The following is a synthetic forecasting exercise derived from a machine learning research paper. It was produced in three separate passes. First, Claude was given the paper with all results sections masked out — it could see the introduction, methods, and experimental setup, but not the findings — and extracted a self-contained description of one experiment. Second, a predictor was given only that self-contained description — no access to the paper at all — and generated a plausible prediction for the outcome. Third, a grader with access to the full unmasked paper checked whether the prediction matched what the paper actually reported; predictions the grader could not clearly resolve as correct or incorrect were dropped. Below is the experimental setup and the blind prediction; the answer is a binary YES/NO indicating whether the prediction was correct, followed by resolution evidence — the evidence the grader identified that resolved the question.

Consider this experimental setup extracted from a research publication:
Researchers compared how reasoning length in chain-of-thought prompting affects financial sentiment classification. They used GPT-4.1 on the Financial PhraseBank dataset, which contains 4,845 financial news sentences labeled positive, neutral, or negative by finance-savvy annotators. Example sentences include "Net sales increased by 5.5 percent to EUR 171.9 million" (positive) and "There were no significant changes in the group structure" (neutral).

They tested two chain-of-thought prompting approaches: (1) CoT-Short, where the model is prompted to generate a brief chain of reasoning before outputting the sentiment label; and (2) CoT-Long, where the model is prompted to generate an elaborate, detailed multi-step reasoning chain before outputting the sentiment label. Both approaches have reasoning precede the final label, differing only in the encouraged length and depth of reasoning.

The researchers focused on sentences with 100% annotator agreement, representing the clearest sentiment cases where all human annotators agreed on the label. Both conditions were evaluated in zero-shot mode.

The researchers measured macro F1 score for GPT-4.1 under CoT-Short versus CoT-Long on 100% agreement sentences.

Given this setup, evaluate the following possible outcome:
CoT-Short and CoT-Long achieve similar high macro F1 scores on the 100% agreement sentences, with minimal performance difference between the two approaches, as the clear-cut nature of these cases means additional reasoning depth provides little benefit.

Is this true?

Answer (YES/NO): NO